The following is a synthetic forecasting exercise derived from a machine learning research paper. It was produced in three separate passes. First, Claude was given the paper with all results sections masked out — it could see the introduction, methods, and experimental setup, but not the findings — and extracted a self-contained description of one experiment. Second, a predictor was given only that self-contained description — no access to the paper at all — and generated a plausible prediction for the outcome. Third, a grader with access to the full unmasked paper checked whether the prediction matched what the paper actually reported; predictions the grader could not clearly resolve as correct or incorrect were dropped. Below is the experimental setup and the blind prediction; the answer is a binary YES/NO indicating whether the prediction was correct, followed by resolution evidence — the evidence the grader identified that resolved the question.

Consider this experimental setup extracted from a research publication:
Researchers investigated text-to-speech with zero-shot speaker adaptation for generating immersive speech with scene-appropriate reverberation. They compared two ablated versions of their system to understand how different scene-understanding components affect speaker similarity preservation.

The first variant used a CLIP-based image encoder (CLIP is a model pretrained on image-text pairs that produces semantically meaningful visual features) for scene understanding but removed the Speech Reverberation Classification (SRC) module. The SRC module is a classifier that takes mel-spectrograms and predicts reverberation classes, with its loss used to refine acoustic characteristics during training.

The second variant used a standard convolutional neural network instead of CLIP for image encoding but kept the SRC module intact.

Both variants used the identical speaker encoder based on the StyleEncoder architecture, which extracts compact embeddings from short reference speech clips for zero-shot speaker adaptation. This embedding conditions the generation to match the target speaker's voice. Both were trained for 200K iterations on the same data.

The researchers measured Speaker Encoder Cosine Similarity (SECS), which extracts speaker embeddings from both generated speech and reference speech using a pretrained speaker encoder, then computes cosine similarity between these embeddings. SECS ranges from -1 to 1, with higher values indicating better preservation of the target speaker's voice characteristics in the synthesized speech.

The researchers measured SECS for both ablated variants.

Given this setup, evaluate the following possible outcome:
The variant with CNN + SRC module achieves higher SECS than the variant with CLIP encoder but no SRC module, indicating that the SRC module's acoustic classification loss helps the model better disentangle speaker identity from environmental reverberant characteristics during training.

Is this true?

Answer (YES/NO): YES